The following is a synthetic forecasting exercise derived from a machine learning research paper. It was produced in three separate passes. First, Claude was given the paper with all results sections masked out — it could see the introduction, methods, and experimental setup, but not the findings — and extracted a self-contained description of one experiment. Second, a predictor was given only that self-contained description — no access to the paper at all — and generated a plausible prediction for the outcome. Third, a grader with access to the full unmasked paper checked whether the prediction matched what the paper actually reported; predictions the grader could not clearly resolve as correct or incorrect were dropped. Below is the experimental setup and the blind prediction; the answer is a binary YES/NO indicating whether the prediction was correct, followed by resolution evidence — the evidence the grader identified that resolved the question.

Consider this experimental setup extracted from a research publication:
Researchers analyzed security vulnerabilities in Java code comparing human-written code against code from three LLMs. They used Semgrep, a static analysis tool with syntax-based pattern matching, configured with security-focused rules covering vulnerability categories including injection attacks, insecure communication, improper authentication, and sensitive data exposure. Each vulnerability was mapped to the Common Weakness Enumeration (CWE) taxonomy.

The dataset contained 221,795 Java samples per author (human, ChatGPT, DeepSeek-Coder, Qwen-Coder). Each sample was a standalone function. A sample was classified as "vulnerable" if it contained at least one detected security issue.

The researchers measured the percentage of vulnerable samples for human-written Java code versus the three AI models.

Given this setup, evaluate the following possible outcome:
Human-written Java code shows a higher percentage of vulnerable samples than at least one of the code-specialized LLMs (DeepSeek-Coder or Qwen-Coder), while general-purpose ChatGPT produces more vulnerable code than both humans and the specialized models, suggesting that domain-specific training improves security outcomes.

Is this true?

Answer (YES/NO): NO